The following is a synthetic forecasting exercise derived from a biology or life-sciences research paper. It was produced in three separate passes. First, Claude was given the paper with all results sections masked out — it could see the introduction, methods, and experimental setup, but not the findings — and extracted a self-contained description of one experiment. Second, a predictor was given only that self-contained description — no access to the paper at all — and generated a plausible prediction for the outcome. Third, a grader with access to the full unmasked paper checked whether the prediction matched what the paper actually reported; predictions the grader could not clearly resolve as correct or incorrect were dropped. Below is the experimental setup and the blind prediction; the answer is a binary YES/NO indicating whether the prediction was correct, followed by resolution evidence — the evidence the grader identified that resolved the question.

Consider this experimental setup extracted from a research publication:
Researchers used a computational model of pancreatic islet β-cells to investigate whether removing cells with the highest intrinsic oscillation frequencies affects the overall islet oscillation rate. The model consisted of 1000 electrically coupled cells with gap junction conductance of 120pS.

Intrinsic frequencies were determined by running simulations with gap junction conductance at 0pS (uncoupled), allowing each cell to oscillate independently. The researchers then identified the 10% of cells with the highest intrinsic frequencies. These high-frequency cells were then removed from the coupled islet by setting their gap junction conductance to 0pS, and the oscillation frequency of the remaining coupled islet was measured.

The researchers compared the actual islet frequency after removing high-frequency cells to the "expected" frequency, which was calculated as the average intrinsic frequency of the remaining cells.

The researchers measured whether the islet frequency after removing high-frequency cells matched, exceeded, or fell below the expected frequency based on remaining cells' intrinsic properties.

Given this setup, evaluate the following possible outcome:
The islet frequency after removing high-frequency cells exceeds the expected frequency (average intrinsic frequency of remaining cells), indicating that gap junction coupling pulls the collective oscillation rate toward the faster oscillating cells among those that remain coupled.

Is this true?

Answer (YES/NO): YES